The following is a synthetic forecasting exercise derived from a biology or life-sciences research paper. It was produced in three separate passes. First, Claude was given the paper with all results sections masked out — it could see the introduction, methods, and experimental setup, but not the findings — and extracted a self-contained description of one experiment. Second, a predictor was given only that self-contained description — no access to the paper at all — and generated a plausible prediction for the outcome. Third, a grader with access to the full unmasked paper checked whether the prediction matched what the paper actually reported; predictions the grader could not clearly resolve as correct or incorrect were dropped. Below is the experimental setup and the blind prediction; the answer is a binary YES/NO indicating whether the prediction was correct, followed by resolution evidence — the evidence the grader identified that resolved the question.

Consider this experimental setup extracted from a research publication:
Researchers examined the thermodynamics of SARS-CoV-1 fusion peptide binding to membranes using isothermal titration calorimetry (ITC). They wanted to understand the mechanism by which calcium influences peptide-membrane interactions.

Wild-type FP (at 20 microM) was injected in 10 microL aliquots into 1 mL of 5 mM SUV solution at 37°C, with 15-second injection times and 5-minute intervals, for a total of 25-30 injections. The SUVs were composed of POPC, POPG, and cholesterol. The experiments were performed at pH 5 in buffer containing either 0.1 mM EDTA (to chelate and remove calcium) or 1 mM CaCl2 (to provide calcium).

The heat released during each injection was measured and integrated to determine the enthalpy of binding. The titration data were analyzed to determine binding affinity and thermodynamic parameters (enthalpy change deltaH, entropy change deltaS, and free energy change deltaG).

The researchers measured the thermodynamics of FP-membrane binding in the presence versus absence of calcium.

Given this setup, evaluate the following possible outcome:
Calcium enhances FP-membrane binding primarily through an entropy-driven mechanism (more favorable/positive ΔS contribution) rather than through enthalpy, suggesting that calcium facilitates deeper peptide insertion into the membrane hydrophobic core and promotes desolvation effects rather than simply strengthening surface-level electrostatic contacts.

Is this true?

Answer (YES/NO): NO